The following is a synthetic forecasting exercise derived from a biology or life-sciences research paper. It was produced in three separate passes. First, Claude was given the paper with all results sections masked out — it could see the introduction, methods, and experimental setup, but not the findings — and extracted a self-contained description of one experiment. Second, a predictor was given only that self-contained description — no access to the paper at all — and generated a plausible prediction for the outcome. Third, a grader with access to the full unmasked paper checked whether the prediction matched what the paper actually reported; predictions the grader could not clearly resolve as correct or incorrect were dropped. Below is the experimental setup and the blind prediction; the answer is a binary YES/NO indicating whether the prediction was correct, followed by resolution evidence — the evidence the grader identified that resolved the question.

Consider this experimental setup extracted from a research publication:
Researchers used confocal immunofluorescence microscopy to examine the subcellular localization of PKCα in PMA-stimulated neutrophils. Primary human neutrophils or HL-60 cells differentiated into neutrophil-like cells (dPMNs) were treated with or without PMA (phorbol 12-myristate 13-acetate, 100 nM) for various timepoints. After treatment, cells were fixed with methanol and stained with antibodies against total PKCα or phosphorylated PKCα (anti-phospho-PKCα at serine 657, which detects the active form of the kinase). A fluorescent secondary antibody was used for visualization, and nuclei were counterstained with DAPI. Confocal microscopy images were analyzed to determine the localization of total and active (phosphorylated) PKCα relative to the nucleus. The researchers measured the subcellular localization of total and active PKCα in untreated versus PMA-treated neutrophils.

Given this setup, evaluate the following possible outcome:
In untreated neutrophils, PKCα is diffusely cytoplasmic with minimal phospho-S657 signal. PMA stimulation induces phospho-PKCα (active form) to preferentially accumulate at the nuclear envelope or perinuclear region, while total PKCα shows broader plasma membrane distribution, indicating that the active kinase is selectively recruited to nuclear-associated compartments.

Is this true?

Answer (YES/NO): NO